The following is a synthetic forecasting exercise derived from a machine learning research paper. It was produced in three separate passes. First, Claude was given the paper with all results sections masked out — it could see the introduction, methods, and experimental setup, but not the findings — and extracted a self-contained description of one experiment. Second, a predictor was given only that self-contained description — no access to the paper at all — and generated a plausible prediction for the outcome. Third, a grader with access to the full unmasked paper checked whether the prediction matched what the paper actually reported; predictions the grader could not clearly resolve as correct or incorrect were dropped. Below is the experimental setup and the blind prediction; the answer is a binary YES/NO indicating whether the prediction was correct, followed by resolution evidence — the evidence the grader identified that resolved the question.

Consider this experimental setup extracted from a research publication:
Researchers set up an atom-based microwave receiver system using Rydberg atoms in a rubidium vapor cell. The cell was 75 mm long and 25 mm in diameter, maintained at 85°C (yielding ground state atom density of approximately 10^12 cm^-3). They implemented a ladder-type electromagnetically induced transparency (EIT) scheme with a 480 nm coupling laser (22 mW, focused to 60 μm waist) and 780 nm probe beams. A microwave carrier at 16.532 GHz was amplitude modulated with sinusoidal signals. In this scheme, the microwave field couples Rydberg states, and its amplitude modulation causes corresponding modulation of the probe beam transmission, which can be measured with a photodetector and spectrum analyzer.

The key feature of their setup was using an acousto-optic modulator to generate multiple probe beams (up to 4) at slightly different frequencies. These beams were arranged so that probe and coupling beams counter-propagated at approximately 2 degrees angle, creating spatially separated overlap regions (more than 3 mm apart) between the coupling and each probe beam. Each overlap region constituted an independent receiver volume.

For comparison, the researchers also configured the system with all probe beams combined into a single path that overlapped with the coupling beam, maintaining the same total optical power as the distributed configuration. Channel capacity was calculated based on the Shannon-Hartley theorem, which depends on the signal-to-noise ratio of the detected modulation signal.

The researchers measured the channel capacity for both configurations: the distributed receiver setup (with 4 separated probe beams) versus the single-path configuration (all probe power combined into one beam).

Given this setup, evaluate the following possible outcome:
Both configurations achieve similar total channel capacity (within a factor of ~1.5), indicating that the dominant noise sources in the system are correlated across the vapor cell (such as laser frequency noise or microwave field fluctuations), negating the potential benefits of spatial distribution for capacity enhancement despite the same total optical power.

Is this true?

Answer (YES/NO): NO